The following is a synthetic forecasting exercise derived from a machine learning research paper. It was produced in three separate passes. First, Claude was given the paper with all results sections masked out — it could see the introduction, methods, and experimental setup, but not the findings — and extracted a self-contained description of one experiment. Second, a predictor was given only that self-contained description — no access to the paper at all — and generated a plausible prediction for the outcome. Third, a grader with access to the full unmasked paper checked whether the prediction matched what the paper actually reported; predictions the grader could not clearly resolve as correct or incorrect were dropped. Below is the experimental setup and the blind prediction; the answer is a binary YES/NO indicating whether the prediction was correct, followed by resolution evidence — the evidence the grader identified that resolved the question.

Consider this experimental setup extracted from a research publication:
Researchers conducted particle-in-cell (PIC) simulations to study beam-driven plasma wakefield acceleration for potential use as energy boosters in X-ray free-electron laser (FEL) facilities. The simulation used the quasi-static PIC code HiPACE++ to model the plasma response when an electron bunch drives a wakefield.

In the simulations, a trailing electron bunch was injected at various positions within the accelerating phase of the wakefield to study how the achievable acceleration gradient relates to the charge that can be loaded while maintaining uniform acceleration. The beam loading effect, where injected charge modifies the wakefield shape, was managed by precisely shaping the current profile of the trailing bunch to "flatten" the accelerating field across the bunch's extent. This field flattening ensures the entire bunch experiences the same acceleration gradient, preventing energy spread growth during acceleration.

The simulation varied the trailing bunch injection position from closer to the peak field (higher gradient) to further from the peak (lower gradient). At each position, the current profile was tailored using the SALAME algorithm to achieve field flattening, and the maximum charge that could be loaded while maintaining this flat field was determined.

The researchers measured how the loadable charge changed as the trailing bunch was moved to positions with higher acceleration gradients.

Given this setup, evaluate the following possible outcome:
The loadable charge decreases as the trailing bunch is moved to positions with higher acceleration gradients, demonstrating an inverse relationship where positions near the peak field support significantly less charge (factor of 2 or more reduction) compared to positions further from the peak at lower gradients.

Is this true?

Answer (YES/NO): YES